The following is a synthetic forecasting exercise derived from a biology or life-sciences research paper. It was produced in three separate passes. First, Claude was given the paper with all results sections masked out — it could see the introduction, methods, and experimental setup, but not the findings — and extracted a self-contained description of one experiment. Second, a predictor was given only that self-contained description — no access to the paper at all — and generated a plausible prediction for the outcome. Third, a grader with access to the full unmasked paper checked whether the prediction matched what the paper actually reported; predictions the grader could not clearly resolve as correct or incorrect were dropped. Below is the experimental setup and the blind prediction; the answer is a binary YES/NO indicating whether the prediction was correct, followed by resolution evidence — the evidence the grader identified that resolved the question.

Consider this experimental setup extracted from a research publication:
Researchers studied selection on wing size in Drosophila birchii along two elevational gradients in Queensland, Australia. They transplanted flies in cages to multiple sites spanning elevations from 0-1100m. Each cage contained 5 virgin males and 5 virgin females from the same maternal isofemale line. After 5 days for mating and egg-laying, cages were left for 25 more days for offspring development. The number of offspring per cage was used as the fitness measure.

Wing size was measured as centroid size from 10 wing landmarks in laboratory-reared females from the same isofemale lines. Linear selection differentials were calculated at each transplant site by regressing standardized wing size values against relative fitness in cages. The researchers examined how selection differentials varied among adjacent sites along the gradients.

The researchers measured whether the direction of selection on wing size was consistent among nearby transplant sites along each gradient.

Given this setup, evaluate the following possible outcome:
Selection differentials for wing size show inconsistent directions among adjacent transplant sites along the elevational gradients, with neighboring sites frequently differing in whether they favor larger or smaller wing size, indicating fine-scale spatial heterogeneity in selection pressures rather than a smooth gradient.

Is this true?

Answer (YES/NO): YES